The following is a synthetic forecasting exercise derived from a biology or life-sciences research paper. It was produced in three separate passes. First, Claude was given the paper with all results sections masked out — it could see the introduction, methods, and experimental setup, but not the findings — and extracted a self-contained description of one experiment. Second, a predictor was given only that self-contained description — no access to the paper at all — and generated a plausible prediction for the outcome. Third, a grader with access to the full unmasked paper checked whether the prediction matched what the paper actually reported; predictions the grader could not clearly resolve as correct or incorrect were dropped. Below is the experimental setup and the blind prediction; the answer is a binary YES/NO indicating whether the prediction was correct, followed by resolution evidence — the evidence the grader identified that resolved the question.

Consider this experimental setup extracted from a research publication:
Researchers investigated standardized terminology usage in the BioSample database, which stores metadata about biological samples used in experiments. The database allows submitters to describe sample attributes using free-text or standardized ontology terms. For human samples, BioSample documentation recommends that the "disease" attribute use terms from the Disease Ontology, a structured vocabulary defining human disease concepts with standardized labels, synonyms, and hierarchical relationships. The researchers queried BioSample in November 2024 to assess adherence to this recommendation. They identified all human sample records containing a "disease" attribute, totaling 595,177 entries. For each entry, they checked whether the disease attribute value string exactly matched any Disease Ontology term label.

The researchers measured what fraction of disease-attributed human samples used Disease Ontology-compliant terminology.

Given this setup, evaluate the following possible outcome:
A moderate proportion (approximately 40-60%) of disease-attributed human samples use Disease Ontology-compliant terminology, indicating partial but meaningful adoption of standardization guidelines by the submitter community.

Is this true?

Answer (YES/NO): NO